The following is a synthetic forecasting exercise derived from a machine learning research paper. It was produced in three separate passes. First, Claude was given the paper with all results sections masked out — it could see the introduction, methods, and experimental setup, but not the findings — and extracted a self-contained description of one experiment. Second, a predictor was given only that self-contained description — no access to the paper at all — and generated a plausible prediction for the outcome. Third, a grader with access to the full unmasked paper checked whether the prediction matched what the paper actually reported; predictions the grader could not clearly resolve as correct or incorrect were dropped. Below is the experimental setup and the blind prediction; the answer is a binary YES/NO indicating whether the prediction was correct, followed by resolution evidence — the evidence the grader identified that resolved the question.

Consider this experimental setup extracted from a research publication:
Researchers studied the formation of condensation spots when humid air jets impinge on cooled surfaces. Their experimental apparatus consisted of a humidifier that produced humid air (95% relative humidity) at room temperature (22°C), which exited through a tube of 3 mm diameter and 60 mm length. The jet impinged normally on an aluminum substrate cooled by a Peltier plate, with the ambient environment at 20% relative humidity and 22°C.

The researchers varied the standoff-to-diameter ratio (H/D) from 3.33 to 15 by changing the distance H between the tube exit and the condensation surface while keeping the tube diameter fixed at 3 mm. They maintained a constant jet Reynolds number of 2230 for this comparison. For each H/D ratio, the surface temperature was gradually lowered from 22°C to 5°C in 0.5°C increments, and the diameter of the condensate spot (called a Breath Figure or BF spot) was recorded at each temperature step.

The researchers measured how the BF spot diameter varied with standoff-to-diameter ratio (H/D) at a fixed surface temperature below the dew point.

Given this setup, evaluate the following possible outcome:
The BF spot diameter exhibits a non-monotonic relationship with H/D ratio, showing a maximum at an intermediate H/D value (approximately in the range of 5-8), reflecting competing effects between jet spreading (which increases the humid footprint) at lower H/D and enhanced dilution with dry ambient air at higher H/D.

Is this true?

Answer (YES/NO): NO